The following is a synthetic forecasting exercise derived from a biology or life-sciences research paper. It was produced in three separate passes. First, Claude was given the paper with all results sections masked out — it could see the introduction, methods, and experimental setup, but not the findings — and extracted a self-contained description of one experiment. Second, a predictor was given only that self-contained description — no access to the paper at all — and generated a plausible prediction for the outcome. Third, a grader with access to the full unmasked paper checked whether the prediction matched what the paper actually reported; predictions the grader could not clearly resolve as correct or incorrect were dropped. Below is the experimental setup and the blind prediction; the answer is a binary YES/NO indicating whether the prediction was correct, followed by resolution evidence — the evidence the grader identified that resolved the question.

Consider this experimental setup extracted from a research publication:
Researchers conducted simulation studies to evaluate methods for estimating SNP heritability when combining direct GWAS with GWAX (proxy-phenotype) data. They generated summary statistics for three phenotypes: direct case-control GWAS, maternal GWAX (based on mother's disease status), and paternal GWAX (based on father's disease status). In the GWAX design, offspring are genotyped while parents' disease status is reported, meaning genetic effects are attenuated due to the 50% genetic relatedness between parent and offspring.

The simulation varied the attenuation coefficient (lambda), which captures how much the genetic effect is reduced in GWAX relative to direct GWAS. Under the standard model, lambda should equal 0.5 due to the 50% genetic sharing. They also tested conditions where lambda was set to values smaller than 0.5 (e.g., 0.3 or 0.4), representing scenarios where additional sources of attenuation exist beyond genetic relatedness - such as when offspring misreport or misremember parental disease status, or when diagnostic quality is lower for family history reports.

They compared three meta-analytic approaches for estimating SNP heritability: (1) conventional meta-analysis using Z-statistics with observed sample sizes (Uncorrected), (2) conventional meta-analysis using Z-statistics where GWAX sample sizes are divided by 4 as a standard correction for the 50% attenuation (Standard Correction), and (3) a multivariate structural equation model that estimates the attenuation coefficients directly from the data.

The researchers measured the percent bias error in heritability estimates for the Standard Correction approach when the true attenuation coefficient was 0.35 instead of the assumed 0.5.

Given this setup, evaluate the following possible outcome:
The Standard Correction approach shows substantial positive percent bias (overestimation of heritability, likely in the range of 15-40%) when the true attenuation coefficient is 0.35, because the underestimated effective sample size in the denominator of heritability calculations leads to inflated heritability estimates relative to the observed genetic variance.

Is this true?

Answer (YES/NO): NO